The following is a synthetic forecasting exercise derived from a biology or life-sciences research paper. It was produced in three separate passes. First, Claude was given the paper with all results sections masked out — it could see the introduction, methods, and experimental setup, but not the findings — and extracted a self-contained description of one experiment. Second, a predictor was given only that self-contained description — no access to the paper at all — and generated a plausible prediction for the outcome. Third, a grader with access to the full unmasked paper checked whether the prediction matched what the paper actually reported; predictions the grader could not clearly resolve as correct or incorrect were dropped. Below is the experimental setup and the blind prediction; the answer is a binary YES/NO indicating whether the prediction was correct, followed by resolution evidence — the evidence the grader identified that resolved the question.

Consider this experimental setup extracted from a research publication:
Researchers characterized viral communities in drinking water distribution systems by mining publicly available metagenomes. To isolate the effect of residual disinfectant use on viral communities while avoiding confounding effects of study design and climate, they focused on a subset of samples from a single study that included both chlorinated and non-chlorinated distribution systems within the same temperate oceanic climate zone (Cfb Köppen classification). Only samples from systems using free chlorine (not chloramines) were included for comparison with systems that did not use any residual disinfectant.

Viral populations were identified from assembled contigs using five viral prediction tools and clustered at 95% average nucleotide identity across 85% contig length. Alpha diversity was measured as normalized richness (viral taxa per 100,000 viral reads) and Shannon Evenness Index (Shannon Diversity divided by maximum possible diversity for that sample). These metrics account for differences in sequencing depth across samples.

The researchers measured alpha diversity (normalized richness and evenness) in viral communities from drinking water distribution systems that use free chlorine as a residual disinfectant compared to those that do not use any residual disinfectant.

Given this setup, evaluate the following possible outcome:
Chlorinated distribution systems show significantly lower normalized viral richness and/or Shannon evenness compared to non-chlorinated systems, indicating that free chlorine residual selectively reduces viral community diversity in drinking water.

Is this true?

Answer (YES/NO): YES